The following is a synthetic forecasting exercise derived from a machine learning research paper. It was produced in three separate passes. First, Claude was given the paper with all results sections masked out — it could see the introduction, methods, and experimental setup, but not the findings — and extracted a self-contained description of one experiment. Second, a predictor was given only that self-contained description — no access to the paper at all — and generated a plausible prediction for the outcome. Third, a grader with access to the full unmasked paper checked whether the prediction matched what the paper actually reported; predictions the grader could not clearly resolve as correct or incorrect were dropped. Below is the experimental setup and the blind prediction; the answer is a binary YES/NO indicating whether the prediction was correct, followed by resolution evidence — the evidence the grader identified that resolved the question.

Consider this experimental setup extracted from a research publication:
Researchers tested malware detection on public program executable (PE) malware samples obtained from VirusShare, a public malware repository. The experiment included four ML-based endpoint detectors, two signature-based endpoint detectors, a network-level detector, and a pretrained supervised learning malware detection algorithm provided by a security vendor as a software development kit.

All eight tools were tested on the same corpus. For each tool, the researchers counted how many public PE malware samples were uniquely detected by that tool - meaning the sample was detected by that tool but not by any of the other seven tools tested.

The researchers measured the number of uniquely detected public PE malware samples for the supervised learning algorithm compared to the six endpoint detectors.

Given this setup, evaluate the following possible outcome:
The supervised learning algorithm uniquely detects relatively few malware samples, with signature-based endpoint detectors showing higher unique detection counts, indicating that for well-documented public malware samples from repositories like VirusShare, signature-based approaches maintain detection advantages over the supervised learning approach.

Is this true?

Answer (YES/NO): NO